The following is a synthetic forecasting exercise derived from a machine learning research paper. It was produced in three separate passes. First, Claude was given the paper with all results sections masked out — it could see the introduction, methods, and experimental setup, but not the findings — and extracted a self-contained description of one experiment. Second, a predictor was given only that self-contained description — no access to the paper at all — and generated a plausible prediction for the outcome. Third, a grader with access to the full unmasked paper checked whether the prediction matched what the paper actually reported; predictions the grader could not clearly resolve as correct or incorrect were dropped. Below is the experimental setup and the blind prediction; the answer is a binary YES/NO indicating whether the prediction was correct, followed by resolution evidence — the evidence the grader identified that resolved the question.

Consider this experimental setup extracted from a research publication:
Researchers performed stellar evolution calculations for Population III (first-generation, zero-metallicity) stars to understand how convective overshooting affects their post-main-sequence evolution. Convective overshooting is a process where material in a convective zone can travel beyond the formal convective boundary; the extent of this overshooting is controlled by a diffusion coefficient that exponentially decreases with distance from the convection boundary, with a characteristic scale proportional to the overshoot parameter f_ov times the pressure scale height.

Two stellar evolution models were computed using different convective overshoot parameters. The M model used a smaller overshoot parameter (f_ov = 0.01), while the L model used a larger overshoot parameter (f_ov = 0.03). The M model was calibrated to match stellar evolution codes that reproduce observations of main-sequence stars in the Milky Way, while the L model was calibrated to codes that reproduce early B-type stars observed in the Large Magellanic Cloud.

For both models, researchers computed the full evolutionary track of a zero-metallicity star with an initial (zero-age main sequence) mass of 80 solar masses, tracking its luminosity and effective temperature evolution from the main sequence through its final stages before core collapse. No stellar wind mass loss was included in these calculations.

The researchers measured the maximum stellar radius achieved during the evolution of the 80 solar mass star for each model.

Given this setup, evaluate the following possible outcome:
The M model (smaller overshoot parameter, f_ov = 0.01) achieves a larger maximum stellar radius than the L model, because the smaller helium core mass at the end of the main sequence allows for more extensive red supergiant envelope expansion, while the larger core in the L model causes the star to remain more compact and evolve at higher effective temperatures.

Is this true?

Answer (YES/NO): NO